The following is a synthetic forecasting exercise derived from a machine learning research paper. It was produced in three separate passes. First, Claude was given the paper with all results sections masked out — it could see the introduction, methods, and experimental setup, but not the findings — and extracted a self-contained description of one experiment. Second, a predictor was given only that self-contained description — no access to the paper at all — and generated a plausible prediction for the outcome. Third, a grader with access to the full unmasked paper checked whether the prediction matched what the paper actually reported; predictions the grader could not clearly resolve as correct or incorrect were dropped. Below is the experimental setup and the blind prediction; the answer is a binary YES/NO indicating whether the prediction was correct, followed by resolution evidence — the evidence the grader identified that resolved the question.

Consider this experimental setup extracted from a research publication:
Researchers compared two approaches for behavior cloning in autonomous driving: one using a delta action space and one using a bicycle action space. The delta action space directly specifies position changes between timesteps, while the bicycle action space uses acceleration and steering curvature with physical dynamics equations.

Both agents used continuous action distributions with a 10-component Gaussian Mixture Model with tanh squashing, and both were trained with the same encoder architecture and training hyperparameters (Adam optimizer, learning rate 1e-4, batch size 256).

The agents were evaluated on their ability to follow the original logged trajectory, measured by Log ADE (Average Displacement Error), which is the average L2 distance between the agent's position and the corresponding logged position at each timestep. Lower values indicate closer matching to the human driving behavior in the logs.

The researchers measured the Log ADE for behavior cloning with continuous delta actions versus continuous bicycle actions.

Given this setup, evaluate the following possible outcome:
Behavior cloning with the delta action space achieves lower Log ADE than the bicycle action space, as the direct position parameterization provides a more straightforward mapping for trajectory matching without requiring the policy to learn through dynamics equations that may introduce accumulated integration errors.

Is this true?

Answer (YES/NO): NO